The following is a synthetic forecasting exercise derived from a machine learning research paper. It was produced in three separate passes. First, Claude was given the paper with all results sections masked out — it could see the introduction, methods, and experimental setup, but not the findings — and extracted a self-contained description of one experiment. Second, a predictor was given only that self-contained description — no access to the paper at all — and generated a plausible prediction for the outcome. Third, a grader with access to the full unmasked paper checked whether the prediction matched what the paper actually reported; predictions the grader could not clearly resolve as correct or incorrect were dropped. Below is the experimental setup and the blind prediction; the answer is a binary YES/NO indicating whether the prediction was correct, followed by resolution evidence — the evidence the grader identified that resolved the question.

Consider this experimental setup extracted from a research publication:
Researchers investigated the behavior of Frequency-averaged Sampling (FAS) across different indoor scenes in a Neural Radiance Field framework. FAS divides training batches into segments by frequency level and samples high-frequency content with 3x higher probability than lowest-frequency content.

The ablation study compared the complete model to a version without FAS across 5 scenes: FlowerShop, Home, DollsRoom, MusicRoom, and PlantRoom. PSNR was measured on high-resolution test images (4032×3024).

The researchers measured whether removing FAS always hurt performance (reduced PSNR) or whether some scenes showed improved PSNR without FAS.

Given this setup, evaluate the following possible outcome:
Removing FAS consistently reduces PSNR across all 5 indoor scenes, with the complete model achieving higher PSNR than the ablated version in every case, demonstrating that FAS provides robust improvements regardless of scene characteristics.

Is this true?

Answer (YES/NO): NO